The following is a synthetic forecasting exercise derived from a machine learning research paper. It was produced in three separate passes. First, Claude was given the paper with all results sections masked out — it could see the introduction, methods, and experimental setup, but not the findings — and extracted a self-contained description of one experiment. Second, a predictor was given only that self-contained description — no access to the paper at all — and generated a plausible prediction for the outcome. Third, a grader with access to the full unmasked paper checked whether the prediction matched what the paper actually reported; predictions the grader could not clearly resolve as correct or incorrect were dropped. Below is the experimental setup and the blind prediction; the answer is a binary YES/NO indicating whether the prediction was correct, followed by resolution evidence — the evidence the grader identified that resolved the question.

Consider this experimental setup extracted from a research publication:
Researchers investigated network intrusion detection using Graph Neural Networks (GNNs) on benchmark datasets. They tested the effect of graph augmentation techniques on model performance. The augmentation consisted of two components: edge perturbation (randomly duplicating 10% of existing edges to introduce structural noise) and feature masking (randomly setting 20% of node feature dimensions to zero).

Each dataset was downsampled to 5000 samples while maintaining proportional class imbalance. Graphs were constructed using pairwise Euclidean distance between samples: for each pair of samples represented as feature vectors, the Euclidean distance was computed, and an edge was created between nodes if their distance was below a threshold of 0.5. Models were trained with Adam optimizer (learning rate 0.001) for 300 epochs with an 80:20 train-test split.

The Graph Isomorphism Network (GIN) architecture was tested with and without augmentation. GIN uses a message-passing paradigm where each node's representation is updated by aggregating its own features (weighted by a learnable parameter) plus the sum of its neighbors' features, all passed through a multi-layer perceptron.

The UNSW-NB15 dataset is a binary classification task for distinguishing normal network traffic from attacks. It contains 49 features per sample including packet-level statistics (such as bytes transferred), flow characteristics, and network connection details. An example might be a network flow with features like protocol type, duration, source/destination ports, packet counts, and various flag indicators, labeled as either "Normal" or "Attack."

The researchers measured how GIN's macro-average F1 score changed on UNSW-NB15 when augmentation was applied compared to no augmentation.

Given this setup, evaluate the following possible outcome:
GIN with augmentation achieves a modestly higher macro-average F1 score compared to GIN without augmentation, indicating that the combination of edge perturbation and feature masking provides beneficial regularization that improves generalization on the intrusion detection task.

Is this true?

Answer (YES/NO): NO